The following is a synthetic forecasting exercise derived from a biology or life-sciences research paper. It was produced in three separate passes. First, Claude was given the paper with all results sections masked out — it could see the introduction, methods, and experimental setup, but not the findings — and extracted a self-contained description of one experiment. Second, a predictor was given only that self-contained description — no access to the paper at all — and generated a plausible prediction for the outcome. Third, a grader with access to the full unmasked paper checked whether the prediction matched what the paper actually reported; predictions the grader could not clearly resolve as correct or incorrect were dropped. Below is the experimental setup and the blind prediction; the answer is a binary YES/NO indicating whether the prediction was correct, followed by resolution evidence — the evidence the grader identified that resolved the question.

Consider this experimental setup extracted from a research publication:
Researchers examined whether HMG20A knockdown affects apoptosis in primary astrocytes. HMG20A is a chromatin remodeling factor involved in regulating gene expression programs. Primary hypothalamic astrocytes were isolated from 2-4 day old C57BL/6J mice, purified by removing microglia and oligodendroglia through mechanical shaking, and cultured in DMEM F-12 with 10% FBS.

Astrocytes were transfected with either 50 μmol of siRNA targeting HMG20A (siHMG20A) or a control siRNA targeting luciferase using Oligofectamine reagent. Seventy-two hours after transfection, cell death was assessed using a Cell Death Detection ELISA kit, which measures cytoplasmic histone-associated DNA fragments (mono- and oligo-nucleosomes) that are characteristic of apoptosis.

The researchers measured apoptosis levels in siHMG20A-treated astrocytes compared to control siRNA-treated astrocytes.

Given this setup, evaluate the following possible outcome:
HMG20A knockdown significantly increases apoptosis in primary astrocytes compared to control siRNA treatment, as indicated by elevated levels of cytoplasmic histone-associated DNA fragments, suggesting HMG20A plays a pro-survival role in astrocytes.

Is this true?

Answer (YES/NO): YES